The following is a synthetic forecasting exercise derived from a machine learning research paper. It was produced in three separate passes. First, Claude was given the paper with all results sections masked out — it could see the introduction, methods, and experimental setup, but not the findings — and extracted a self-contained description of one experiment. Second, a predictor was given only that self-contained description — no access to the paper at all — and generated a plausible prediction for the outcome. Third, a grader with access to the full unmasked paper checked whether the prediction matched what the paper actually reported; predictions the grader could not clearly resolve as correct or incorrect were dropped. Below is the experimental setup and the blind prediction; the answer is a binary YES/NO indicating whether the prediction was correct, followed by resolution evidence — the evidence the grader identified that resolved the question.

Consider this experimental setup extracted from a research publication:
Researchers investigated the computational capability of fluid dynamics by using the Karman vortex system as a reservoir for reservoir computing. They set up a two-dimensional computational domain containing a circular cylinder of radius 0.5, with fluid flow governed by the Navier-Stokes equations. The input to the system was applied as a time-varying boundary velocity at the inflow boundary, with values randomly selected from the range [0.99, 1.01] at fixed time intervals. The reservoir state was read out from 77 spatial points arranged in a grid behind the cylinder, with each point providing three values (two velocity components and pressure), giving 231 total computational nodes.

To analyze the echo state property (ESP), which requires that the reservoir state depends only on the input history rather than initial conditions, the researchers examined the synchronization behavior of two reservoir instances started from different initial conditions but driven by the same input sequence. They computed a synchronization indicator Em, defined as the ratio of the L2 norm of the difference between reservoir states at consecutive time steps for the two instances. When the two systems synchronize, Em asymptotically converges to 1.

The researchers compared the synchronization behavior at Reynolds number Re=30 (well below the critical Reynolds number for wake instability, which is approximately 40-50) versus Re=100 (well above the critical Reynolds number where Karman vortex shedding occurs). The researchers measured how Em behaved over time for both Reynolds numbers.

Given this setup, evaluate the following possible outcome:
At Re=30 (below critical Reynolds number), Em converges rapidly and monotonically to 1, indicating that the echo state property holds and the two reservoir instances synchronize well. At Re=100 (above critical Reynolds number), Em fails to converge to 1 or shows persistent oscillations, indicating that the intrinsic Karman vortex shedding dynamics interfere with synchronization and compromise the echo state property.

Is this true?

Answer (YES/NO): YES